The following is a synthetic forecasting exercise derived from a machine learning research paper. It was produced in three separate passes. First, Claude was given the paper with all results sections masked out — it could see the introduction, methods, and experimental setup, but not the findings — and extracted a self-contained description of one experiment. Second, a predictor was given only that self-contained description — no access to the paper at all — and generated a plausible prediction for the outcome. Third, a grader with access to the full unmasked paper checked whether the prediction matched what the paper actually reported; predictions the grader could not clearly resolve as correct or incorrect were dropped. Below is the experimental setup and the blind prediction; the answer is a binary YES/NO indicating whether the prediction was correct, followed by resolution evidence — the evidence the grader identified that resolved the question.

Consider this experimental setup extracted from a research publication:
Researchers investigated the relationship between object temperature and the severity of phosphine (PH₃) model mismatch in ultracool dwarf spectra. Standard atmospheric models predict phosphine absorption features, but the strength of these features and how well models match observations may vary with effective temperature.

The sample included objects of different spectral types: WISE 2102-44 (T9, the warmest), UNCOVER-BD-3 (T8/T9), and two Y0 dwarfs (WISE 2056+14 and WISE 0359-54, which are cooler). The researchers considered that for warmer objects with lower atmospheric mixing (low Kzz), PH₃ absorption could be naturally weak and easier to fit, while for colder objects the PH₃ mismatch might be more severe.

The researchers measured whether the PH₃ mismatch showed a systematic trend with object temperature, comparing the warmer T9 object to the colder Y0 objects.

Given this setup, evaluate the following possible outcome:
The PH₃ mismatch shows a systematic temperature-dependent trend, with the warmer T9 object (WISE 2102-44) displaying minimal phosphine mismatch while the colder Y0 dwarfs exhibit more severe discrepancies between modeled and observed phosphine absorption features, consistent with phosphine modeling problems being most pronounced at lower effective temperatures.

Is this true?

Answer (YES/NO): YES